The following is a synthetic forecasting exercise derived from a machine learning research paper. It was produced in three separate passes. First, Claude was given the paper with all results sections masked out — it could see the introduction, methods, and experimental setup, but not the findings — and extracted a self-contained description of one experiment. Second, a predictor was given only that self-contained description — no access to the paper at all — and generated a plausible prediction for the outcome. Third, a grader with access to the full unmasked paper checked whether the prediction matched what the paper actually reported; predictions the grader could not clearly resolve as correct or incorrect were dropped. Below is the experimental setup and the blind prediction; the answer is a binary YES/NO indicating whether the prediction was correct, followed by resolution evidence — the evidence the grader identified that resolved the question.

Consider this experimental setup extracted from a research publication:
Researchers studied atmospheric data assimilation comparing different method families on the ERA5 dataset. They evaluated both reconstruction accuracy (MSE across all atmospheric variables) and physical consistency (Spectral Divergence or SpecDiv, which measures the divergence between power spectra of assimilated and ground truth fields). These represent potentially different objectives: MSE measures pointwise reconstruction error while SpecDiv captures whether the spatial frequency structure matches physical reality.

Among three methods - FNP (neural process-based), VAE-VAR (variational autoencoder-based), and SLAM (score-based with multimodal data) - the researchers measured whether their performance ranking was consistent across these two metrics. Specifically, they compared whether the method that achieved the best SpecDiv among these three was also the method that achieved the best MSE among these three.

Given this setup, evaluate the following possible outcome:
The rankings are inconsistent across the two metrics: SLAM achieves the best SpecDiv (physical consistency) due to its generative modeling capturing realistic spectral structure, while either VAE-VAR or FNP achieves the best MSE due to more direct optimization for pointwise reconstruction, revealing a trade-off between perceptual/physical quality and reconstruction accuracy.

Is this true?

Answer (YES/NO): NO